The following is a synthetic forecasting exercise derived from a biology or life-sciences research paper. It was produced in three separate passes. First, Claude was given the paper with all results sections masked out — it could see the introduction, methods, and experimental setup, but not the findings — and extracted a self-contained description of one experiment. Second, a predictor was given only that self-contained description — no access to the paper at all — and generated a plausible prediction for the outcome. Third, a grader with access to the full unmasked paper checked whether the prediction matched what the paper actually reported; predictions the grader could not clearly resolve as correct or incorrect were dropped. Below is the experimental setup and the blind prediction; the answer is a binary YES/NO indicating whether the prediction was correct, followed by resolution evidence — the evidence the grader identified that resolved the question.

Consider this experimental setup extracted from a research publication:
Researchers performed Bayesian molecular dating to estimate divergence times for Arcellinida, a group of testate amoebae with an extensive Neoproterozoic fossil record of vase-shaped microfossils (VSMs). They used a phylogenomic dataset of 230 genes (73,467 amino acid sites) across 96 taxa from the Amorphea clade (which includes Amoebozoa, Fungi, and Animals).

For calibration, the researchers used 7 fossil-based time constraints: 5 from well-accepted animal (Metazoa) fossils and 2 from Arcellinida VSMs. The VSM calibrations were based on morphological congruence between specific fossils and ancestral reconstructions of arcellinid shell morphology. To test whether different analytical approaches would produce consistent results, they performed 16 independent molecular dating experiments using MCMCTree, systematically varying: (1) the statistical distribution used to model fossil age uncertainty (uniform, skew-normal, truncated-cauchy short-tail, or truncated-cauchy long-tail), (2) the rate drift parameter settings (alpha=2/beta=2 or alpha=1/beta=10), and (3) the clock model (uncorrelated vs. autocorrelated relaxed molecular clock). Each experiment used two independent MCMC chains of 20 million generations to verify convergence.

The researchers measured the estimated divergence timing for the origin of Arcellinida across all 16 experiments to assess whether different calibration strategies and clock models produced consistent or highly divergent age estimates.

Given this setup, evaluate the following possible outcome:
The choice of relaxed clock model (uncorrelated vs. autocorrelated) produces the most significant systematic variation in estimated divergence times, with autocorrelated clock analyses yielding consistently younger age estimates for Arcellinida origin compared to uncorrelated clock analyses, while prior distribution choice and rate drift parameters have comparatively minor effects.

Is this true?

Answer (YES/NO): NO